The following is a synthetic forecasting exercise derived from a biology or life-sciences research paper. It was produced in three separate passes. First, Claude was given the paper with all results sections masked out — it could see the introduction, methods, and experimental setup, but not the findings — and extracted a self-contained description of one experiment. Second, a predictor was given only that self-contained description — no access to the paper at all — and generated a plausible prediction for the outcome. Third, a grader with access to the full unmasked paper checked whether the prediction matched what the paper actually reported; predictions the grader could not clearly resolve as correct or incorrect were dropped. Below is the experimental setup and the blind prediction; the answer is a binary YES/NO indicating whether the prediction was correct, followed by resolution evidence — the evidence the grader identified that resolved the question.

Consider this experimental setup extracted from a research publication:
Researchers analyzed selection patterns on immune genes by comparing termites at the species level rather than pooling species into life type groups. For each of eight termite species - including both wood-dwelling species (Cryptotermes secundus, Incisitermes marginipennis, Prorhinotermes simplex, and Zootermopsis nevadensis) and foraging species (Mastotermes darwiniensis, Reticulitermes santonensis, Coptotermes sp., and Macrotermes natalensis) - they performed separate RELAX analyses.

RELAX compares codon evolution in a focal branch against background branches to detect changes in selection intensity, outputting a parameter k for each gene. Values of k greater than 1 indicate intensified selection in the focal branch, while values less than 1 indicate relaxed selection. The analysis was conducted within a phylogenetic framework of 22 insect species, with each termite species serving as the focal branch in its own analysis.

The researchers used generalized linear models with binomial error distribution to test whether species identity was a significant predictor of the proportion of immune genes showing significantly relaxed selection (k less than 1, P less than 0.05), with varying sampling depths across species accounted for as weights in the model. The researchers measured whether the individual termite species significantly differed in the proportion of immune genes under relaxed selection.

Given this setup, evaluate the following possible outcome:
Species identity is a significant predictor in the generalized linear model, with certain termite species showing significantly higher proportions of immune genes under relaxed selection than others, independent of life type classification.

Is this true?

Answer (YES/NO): NO